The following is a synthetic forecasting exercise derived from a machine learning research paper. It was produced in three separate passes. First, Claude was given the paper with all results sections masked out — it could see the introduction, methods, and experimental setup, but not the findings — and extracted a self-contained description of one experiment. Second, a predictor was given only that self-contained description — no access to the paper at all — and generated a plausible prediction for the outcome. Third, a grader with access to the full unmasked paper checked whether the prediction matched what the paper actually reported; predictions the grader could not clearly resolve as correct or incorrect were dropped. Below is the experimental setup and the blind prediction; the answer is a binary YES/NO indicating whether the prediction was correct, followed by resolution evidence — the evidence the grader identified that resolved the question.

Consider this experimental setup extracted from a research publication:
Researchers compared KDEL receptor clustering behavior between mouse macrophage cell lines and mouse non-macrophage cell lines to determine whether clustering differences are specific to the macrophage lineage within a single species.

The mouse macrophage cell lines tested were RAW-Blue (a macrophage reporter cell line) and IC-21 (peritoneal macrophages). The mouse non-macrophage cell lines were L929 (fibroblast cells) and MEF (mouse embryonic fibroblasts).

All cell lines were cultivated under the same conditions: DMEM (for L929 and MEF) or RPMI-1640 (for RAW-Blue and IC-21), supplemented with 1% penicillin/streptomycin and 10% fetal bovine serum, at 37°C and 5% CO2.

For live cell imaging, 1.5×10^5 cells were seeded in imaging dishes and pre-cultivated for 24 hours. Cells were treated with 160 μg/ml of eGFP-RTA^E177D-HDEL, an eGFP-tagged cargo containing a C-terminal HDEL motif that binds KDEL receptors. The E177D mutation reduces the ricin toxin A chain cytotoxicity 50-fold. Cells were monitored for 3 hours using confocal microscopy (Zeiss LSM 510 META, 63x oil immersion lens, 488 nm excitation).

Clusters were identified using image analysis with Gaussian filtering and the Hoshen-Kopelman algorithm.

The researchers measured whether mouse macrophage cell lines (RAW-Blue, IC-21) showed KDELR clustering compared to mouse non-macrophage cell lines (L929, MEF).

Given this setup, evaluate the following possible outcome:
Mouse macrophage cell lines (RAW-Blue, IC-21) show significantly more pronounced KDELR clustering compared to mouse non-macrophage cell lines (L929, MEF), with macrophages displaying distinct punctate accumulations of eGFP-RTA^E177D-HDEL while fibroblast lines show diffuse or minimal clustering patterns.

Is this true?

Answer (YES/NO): NO